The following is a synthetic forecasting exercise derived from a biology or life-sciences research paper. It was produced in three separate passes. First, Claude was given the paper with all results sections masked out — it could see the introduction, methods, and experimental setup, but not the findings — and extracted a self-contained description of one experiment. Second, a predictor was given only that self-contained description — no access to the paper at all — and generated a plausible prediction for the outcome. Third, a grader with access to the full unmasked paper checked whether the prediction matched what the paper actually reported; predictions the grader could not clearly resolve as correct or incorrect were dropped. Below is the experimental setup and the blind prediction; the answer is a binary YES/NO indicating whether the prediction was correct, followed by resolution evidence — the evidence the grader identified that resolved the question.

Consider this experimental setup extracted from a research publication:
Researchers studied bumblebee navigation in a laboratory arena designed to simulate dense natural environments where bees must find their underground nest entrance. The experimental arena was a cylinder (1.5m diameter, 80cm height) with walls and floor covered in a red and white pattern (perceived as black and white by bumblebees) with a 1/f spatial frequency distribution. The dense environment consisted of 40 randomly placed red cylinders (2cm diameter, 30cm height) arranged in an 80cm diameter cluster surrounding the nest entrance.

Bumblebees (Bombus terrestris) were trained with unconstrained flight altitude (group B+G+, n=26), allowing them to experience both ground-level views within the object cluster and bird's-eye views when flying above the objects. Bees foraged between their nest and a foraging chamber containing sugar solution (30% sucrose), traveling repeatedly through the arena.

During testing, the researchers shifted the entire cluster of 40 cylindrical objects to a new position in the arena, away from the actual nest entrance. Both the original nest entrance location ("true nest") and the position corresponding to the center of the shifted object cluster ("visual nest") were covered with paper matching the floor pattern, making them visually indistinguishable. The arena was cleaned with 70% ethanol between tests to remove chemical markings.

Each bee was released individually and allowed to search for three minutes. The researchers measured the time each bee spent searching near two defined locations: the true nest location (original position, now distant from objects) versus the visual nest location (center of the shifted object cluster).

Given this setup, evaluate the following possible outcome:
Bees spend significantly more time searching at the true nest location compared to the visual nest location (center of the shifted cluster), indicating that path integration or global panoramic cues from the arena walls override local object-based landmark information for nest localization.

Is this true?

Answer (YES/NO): NO